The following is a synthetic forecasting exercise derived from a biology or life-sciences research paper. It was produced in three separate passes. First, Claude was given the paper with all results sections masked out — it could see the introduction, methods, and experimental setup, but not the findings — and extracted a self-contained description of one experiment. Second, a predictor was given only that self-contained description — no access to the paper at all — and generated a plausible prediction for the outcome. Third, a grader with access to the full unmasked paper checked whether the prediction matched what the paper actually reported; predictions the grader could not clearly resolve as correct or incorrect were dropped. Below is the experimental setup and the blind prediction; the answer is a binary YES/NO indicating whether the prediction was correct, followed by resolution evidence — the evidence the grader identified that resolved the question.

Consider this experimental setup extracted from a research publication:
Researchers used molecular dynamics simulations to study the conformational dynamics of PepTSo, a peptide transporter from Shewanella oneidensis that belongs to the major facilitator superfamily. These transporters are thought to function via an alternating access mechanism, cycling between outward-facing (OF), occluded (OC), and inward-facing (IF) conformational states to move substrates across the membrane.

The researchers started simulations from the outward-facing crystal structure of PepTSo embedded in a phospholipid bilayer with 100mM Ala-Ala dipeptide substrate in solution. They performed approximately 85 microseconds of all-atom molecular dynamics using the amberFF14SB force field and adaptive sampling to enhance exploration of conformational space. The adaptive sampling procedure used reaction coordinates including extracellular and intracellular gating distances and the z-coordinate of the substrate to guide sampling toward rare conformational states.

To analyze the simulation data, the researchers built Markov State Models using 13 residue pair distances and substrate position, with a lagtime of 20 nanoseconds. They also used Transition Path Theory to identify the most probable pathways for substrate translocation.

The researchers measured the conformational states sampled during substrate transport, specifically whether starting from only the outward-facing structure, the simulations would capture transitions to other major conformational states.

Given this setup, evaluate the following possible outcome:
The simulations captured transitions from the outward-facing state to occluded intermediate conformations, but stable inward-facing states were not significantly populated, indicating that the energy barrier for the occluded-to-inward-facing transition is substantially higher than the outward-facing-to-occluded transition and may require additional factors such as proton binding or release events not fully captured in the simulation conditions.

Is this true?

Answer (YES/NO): NO